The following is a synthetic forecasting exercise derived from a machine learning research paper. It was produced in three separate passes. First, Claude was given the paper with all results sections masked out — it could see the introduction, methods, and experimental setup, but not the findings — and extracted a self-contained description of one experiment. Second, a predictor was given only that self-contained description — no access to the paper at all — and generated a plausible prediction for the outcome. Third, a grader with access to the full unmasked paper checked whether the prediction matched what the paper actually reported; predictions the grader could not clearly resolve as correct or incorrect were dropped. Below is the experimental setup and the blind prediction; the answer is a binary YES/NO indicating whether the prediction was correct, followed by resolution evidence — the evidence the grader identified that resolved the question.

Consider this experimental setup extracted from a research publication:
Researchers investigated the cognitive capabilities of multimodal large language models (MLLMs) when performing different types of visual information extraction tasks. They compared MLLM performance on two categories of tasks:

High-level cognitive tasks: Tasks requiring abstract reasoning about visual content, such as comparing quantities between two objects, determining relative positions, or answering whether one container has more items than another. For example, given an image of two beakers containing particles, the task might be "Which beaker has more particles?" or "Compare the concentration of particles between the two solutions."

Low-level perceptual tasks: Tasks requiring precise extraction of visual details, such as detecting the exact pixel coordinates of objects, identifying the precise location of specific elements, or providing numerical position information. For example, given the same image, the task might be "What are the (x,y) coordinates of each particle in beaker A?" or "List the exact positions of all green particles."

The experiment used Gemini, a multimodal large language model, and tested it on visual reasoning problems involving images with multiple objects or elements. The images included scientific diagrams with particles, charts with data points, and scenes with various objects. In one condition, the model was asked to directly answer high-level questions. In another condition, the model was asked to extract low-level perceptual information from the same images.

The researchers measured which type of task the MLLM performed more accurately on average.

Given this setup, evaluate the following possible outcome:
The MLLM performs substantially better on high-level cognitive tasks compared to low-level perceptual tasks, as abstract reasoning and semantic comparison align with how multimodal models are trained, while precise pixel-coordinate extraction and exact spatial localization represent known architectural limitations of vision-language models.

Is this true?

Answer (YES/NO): YES